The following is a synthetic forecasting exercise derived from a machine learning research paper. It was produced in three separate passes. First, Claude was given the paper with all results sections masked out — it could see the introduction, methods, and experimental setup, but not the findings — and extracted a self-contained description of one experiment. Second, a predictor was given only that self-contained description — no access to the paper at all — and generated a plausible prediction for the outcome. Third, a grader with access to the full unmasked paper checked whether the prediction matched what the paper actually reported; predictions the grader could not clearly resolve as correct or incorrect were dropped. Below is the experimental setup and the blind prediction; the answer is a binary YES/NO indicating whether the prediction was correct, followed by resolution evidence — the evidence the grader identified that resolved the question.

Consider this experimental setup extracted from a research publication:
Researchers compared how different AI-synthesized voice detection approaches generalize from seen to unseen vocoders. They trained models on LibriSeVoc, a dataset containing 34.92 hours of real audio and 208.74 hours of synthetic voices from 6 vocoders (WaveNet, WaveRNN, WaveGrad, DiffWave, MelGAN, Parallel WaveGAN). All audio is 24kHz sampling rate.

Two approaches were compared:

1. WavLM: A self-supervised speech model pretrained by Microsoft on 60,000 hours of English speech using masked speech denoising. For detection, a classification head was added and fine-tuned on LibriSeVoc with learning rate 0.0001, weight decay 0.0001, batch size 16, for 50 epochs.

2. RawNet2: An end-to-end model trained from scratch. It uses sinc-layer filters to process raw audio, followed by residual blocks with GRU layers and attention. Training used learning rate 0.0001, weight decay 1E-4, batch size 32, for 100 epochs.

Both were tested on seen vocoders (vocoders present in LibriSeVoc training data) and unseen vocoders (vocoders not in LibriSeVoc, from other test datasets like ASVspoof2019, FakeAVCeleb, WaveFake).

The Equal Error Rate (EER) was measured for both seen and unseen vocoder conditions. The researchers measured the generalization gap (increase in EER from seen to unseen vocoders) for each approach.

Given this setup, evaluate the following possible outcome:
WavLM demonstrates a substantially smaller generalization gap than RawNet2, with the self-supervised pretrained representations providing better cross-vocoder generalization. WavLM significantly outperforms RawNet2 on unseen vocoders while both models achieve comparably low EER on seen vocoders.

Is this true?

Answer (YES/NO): NO